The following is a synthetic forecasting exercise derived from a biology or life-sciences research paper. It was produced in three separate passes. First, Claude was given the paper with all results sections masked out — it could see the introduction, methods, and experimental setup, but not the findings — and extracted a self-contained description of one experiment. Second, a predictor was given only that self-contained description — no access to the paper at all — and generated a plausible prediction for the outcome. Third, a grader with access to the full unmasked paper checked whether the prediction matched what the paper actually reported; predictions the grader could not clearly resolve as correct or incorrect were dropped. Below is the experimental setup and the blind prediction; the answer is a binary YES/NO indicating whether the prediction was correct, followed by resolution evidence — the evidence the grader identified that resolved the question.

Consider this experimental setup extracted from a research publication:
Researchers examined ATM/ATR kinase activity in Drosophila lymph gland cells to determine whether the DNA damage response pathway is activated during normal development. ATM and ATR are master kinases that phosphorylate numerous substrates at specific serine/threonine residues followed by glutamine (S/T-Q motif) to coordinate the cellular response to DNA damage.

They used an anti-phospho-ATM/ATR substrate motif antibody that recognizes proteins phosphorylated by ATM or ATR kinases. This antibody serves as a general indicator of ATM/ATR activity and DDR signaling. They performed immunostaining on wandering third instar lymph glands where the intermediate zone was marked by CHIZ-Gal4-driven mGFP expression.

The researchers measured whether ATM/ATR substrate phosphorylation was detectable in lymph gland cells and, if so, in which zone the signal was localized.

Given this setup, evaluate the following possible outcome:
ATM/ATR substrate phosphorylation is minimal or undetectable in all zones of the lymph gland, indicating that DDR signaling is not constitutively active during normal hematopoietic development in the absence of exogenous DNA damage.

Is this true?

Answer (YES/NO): NO